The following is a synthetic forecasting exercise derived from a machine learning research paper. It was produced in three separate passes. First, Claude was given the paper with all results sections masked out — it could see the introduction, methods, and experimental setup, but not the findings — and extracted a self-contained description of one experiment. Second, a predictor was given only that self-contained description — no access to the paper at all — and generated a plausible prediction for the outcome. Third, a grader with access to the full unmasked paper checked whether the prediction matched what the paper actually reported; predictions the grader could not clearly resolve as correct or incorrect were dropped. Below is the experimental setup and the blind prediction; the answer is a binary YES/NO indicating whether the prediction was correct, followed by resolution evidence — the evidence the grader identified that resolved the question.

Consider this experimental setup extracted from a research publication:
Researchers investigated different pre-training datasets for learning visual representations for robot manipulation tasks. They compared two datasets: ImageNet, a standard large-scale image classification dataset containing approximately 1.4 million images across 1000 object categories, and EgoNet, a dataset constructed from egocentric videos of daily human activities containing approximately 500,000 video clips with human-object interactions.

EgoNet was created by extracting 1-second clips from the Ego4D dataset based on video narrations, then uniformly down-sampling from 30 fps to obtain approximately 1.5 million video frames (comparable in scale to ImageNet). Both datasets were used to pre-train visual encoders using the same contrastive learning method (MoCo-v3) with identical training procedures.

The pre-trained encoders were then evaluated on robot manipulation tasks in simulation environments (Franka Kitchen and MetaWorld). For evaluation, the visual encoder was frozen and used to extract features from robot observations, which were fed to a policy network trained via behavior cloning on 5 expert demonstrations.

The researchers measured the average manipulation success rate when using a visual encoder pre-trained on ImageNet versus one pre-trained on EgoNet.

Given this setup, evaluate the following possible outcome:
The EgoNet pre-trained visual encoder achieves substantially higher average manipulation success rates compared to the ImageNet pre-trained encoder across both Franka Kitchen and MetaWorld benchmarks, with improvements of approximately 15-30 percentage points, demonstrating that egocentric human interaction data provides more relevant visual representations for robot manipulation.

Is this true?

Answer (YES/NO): NO